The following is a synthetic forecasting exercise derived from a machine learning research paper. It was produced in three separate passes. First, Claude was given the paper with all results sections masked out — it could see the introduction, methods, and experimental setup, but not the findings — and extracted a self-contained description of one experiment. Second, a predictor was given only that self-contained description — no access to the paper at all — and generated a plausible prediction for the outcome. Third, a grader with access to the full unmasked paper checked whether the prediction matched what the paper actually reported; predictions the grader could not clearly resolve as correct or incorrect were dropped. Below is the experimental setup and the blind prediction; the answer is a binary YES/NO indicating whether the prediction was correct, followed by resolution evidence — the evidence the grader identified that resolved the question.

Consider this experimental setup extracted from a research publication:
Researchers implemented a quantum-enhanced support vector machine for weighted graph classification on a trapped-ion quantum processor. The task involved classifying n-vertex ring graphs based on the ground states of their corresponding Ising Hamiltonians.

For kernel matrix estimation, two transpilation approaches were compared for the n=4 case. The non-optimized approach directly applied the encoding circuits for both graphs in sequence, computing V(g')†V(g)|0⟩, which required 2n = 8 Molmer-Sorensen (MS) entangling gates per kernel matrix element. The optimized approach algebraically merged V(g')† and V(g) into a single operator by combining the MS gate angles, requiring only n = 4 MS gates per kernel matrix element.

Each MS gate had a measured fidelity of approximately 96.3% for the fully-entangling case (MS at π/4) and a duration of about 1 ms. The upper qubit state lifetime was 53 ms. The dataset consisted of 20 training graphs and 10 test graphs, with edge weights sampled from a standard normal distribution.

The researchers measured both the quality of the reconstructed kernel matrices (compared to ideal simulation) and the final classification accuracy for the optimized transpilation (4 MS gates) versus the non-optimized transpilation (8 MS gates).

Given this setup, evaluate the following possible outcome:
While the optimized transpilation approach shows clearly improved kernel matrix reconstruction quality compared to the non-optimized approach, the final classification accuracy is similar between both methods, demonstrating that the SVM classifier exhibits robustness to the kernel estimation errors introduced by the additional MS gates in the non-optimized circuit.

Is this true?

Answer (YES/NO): YES